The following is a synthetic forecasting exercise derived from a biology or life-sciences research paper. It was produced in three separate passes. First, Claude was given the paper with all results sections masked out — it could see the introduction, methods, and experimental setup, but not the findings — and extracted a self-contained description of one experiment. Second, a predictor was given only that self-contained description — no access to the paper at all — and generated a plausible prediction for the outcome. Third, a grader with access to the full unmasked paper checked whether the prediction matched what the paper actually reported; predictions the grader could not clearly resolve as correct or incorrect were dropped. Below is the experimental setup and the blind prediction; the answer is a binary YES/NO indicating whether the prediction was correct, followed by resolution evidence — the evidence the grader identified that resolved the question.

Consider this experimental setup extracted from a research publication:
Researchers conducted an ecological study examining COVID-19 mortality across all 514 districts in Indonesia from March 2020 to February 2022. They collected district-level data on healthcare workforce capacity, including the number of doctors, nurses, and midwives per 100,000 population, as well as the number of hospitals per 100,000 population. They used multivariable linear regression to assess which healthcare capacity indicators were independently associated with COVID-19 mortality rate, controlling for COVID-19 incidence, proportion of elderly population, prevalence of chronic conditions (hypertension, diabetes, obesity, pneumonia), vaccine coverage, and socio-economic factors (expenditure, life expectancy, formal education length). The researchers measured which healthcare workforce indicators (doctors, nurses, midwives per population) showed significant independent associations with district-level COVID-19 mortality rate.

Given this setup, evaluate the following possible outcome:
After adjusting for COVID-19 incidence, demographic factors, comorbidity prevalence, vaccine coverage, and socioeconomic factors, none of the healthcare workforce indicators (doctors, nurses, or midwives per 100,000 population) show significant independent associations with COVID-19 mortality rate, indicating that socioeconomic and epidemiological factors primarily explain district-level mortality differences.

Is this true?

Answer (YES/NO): NO